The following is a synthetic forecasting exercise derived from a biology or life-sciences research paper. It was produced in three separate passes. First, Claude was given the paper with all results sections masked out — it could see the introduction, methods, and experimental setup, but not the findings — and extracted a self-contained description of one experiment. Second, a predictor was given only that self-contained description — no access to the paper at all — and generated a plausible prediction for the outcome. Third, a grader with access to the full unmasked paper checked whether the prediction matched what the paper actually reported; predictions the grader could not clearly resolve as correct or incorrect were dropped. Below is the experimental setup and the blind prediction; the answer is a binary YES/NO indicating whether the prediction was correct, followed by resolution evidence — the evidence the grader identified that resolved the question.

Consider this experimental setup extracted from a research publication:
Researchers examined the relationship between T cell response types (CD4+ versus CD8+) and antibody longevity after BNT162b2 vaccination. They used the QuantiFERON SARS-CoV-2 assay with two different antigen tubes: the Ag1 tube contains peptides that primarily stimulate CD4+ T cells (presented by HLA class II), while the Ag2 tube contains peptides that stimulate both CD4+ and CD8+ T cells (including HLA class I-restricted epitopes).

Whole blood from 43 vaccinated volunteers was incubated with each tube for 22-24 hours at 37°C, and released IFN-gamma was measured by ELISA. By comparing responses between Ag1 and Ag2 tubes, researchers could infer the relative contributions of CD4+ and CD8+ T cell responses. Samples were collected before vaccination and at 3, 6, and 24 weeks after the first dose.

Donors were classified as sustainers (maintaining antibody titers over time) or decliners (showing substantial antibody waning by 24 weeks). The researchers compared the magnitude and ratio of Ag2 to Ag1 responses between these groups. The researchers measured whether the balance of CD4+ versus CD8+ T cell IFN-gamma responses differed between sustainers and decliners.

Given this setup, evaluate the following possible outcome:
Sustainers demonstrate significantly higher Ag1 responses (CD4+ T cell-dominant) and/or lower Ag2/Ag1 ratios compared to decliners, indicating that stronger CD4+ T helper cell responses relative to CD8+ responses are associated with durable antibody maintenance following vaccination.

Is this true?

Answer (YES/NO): NO